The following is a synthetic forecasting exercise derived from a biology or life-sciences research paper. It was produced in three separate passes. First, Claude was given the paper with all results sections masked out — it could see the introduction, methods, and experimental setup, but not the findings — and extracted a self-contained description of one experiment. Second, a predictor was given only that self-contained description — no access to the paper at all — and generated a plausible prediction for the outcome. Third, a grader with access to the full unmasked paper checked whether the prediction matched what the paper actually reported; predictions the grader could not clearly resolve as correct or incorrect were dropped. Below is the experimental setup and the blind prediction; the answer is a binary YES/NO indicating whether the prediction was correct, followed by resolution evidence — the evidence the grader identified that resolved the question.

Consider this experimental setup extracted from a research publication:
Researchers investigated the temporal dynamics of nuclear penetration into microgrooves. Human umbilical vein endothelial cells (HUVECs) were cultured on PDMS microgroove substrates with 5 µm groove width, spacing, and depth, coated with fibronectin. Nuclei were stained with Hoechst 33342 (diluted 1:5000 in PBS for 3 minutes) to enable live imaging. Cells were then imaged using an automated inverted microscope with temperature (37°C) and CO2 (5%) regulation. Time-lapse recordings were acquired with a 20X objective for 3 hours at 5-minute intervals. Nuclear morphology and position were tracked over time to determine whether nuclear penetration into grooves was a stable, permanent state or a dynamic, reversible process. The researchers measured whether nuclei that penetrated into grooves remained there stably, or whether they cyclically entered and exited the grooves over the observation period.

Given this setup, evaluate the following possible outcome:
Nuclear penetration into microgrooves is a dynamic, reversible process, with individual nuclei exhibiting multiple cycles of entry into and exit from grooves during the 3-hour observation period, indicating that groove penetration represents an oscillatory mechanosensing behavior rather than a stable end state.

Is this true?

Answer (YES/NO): NO